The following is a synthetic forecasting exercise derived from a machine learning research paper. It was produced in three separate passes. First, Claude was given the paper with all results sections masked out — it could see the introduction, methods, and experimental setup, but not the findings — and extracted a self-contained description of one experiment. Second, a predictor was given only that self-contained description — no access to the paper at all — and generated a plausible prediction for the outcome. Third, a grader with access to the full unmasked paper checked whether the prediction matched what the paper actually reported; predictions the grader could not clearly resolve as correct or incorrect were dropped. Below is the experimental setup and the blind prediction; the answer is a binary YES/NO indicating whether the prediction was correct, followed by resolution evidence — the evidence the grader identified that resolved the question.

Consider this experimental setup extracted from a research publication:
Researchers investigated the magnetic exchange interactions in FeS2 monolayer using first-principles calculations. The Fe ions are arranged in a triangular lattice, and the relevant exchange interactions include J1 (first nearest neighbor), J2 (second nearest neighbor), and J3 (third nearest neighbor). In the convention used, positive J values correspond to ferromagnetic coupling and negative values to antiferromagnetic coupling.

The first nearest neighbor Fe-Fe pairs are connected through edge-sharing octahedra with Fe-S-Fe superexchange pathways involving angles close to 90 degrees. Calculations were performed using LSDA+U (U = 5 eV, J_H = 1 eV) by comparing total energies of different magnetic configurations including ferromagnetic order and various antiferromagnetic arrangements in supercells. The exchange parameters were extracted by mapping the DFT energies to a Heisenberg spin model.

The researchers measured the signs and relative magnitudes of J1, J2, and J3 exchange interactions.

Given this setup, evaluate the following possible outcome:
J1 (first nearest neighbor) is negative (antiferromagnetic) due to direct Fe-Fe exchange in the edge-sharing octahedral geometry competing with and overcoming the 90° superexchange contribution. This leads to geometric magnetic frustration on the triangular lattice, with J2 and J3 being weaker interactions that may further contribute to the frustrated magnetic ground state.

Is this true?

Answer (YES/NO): NO